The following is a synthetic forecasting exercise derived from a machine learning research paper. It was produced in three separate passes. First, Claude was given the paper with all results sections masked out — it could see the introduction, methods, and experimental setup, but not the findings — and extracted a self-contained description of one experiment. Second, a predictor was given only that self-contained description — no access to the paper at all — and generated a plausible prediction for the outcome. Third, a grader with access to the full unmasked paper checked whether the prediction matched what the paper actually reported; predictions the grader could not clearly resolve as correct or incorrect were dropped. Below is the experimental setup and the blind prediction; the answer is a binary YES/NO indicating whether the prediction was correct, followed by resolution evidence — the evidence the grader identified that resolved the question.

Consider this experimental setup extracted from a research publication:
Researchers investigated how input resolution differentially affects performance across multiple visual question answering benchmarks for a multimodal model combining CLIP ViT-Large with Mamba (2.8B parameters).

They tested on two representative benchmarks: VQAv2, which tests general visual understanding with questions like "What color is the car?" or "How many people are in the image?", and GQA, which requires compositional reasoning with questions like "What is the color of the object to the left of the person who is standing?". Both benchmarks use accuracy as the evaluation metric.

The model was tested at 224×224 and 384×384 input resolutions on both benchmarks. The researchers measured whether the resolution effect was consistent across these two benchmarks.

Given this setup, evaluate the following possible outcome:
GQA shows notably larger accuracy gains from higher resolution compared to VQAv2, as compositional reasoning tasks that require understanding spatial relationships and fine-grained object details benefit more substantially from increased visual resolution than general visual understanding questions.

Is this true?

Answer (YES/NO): NO